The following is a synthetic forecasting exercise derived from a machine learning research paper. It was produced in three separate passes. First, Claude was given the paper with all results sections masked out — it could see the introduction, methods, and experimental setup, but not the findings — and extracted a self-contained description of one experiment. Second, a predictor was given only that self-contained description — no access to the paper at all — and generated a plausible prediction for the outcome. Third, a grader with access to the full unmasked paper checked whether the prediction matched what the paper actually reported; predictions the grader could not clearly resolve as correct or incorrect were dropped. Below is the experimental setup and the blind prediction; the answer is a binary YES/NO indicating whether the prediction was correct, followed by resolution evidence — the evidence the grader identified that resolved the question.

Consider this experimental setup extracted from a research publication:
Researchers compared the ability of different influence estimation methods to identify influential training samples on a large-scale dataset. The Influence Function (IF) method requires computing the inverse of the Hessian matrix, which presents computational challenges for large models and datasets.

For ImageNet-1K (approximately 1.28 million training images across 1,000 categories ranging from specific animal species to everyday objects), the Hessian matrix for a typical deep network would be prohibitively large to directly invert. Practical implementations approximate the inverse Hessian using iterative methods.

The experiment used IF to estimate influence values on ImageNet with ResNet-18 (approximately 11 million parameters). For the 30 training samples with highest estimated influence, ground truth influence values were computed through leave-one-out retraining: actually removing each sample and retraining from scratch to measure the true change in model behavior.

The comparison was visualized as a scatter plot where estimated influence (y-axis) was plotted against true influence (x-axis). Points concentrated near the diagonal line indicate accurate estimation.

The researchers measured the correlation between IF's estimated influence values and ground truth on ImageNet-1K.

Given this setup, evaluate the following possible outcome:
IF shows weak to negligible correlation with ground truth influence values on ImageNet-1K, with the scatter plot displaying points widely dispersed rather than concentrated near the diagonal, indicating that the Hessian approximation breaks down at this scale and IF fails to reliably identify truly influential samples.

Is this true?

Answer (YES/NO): YES